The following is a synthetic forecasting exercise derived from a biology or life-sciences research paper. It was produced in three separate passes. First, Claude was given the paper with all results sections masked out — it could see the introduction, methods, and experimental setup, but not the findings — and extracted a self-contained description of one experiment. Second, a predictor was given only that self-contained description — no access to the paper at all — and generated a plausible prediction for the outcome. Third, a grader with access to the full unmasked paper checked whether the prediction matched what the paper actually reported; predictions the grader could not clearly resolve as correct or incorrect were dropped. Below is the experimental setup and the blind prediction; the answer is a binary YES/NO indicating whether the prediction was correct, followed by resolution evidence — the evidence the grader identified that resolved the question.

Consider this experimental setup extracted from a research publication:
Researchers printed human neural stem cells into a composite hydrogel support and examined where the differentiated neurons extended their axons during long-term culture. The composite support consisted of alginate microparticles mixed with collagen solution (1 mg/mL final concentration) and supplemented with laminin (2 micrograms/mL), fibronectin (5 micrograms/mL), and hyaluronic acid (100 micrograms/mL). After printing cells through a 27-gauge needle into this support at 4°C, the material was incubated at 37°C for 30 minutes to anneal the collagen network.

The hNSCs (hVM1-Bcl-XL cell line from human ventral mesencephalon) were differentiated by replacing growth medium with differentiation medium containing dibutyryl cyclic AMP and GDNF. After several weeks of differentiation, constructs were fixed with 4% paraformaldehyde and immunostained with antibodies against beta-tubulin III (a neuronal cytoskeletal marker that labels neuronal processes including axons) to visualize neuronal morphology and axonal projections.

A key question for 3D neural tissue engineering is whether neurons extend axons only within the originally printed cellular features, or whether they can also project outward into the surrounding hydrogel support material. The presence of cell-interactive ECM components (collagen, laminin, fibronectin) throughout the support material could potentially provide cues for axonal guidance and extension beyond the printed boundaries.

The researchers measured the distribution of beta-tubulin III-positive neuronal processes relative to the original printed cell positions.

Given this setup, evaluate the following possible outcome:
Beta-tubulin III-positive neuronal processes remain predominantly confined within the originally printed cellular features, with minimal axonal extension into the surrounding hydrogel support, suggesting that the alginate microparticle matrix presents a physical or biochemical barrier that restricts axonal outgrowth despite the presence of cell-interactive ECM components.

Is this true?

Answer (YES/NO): NO